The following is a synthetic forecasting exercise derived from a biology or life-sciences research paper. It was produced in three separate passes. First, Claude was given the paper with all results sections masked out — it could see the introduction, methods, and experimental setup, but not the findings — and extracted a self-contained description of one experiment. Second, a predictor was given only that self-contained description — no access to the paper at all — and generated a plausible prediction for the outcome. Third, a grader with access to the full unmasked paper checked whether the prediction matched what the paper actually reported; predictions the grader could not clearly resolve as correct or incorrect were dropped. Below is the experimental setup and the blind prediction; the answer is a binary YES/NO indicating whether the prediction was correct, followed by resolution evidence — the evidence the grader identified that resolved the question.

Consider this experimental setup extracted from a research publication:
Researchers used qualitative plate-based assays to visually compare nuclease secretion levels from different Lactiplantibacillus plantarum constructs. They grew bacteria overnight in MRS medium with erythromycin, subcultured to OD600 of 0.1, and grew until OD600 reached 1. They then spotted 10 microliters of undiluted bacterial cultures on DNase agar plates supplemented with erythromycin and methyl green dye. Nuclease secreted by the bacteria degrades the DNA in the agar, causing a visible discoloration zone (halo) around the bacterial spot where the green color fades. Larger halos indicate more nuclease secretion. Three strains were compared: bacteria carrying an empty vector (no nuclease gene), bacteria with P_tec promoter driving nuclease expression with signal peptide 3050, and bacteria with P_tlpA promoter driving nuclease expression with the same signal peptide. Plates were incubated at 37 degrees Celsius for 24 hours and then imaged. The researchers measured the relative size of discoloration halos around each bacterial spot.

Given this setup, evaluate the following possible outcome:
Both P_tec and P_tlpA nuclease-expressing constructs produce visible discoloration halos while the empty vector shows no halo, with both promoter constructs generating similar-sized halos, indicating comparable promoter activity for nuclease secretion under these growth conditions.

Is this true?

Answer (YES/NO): NO